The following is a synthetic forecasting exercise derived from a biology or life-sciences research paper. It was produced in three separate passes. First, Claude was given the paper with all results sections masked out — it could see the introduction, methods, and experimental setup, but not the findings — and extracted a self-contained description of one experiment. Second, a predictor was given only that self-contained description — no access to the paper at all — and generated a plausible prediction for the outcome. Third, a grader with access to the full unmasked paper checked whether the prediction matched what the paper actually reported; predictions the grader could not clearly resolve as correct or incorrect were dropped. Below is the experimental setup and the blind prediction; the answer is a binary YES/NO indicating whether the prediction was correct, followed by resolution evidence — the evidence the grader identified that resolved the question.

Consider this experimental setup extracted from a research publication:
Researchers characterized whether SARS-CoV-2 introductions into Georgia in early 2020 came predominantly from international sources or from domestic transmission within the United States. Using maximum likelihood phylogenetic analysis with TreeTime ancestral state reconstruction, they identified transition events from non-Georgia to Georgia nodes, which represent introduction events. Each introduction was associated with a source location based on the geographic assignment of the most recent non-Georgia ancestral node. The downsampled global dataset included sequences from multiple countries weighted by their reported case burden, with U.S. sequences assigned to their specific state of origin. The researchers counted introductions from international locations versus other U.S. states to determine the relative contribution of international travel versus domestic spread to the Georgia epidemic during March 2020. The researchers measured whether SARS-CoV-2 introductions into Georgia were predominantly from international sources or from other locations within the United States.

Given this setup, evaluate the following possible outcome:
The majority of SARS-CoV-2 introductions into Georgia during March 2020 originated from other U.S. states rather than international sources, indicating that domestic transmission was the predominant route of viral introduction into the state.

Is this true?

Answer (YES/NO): NO